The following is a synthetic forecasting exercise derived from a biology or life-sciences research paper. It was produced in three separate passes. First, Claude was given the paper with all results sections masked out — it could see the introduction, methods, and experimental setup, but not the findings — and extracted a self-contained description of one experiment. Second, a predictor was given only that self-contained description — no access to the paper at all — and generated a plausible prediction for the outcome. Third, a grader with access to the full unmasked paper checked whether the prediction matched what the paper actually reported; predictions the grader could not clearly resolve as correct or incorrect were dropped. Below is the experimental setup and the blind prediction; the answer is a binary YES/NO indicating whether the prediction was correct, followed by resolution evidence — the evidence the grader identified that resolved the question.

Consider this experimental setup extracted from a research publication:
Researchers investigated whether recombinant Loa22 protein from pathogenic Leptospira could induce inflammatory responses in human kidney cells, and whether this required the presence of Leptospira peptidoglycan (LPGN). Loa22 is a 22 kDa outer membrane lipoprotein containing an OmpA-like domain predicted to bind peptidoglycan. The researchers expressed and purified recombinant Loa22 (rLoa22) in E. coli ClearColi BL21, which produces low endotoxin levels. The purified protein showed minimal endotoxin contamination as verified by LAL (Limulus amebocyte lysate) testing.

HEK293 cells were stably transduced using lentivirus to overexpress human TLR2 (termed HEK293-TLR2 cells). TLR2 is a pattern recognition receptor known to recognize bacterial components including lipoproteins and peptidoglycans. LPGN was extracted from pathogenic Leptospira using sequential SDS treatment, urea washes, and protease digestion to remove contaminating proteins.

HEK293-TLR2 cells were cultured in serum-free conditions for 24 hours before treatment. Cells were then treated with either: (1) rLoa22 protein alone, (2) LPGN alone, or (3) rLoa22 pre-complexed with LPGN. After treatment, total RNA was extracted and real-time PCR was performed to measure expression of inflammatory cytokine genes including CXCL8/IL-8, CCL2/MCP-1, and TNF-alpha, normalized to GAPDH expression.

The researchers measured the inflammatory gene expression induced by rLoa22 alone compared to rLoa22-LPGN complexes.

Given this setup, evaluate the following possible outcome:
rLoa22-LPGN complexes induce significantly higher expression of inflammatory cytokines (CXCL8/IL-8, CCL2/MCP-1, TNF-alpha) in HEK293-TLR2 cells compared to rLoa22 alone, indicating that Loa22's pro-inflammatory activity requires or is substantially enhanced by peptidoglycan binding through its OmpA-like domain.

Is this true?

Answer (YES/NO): YES